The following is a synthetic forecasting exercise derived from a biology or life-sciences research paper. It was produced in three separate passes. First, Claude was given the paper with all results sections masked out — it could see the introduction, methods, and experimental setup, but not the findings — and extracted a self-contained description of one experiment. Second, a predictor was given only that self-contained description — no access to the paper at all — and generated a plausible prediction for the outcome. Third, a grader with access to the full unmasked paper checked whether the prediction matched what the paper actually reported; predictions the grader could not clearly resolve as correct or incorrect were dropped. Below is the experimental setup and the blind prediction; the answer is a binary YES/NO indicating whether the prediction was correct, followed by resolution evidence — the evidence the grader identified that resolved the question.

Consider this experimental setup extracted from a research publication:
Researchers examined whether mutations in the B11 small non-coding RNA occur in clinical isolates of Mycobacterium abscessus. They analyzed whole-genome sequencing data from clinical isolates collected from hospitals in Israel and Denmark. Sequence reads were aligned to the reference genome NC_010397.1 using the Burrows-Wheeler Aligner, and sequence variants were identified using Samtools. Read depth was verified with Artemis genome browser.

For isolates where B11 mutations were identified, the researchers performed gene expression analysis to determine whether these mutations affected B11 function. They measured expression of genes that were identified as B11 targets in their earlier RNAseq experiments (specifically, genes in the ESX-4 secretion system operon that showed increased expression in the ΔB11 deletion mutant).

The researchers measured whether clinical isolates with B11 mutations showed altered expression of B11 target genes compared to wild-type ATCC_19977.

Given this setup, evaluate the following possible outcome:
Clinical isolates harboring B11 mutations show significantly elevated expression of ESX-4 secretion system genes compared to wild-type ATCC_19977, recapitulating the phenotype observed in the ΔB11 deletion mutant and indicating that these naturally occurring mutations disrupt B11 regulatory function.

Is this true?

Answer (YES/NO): NO